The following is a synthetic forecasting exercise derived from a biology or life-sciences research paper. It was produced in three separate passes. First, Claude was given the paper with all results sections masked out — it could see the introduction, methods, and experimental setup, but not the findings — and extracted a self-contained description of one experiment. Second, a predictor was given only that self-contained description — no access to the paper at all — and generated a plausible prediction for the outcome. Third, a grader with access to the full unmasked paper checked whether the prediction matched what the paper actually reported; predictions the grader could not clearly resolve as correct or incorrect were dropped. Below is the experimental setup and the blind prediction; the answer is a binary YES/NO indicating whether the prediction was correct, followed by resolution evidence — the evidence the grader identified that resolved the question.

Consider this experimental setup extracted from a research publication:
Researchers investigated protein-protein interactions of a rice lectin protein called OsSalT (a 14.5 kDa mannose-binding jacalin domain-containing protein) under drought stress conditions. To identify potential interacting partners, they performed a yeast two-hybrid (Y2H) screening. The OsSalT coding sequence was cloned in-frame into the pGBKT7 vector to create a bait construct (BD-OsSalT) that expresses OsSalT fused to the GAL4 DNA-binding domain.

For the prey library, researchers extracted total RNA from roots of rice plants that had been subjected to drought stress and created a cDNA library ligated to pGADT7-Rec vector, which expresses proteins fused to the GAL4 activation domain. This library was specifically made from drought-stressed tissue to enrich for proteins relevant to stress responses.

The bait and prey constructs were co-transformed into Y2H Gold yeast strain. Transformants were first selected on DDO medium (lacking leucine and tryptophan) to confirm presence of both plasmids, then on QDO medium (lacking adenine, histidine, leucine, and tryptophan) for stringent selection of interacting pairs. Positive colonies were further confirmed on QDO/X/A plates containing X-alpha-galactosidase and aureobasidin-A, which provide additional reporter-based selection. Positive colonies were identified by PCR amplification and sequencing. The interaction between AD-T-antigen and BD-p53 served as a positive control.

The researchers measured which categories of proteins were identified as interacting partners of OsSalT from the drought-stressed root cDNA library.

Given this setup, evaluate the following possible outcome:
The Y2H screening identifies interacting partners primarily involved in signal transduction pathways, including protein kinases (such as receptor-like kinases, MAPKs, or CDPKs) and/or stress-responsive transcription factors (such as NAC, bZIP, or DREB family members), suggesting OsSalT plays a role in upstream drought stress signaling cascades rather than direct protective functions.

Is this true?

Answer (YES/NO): YES